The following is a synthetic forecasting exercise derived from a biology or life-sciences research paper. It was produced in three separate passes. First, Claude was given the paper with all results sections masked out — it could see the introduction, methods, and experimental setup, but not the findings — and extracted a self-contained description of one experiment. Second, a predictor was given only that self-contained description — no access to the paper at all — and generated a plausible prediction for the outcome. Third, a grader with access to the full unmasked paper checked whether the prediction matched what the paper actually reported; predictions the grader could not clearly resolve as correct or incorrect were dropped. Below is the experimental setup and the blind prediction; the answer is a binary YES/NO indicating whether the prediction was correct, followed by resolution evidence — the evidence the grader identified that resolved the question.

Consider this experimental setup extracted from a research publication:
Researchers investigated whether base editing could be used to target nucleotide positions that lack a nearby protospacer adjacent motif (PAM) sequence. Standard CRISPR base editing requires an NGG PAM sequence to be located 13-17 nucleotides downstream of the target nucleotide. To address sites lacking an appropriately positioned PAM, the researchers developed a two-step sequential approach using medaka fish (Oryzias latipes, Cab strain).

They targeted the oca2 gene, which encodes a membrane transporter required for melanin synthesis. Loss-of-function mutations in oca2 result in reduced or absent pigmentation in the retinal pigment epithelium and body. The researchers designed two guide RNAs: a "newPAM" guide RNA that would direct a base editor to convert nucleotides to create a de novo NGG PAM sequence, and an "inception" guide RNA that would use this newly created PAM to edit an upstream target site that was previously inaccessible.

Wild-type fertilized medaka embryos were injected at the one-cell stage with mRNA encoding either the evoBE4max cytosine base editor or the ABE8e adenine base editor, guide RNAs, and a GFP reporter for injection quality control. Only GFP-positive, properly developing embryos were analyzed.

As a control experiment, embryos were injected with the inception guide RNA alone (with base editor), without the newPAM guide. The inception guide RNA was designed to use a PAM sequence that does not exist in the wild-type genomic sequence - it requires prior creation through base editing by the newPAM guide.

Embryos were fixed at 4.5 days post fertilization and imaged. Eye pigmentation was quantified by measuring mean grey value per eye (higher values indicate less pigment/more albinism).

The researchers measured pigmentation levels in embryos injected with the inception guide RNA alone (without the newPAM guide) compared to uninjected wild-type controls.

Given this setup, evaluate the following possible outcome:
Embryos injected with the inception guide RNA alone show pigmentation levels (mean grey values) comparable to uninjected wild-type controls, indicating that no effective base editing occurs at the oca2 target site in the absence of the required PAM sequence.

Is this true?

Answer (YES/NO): YES